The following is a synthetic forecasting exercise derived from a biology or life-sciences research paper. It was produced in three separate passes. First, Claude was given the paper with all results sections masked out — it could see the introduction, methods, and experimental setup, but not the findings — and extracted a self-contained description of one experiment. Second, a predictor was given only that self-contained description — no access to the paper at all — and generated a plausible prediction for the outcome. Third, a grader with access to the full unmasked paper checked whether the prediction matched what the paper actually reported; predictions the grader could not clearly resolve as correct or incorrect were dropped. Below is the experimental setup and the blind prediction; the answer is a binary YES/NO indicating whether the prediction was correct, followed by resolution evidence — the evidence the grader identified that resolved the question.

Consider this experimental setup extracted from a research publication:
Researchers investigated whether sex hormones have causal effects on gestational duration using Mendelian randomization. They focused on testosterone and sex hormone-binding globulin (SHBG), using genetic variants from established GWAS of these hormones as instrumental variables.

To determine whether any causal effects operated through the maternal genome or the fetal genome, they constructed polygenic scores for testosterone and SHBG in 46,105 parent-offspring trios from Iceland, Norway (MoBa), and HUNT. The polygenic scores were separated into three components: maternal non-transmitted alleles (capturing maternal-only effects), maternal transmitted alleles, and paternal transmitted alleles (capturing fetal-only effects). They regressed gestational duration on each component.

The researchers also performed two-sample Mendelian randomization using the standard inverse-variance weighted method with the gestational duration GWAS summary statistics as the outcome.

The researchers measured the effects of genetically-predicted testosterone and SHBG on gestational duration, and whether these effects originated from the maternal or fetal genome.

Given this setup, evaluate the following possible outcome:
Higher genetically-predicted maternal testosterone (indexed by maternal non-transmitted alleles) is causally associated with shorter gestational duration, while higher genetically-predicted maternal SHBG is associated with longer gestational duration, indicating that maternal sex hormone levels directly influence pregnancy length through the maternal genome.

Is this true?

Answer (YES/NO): NO